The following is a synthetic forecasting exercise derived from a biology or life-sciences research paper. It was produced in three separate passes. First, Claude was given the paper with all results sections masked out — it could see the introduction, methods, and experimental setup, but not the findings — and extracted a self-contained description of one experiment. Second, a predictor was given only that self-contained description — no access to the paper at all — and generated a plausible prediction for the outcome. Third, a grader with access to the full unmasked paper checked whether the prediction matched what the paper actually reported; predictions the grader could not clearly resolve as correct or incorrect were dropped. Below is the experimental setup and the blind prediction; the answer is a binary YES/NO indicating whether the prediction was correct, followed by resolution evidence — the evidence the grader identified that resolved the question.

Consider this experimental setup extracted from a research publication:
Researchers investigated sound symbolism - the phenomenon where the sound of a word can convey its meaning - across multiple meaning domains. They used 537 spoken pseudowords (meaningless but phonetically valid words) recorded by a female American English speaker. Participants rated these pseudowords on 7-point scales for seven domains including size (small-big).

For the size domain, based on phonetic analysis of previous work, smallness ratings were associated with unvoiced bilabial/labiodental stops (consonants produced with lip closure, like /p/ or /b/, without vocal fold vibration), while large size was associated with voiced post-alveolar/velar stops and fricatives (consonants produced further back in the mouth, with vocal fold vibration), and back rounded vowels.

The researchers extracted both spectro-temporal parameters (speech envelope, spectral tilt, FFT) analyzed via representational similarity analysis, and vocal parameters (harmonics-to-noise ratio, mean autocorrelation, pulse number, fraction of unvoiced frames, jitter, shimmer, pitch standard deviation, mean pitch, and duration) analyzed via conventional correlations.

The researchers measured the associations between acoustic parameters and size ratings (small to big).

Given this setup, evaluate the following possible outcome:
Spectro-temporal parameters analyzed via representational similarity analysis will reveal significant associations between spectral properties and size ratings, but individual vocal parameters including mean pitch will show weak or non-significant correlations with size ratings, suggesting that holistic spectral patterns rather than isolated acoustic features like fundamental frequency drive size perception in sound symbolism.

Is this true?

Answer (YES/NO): YES